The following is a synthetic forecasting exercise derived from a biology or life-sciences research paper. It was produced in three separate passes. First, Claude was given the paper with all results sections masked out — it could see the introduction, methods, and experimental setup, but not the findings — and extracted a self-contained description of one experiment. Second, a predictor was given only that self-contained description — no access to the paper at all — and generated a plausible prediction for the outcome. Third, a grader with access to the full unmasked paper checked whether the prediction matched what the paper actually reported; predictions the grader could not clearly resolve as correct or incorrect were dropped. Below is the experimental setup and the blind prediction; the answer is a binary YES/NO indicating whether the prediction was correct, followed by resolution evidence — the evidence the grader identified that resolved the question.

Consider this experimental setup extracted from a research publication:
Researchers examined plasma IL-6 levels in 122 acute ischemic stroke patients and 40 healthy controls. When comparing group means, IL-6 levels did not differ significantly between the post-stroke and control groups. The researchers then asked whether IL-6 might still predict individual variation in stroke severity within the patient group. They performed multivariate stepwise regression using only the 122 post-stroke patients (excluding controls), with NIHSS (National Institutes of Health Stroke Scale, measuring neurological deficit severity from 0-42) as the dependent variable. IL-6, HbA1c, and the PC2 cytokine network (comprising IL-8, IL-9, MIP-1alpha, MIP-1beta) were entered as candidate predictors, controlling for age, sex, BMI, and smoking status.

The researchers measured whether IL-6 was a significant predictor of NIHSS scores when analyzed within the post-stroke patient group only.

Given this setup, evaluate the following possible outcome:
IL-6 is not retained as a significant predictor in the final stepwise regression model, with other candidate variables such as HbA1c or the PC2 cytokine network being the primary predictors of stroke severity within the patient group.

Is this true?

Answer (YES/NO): NO